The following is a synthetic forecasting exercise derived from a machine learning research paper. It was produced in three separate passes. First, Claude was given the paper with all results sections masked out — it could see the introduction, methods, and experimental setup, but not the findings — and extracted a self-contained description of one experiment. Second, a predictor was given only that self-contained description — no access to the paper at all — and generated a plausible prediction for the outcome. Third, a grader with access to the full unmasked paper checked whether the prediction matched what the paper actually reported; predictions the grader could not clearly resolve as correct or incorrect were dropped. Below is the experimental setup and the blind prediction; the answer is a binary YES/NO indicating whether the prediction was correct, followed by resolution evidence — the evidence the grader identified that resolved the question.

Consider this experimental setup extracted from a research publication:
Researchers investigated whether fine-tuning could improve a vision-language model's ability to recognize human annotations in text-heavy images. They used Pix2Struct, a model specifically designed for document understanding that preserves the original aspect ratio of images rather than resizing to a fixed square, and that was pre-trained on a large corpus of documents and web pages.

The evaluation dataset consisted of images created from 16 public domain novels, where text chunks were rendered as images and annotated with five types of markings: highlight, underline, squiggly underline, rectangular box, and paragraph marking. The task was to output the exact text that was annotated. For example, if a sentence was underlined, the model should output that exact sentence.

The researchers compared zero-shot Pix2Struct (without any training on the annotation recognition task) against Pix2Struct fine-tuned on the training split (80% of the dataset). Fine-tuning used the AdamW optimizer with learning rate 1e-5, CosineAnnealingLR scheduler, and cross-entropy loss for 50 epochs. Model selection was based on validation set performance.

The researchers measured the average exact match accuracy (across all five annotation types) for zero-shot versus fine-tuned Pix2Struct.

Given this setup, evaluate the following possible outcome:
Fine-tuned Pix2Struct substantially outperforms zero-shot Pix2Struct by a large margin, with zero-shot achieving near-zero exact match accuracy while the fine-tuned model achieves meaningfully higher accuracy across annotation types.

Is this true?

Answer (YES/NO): YES